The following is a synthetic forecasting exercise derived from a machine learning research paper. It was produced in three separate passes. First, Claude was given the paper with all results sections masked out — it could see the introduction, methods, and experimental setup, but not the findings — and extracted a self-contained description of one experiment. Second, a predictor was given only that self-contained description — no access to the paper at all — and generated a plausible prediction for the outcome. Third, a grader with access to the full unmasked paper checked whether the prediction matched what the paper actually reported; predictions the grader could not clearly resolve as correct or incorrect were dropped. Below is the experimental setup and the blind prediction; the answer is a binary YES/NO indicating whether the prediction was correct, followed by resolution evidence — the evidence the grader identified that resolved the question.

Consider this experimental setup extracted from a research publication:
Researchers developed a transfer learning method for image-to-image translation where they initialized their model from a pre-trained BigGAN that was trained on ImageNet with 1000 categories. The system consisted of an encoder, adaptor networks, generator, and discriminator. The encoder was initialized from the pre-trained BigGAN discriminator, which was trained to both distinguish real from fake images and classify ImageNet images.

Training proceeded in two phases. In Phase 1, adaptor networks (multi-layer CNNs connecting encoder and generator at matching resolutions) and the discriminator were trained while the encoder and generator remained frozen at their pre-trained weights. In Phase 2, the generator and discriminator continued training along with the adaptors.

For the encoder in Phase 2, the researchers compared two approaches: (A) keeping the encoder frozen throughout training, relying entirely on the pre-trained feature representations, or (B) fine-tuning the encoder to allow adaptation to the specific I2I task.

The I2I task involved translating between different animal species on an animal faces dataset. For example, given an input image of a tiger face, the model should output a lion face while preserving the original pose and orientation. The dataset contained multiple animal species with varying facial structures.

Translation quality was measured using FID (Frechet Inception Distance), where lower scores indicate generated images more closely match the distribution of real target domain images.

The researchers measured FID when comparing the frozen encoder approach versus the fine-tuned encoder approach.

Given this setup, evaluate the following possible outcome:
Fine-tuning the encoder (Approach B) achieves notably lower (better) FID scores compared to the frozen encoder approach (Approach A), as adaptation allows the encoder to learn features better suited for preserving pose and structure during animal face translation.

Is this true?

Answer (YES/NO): NO